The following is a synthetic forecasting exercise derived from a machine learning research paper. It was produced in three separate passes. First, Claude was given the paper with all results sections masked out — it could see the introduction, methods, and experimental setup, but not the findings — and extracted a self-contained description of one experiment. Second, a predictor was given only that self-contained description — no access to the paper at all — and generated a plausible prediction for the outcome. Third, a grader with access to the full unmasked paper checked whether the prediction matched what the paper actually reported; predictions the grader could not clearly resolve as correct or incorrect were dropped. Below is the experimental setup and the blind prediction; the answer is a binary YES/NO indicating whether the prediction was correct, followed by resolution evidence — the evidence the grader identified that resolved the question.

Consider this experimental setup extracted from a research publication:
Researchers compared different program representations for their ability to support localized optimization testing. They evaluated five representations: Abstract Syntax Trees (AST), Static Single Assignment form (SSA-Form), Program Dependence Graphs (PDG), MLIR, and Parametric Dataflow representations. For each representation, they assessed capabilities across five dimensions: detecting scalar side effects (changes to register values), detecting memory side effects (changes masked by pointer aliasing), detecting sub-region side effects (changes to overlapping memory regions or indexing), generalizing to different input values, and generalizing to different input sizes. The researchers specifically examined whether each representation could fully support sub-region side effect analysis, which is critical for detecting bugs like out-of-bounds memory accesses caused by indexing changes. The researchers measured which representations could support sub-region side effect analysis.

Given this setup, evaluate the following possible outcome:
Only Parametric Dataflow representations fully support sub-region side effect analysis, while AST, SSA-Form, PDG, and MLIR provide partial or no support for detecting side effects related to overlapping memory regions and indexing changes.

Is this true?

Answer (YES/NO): YES